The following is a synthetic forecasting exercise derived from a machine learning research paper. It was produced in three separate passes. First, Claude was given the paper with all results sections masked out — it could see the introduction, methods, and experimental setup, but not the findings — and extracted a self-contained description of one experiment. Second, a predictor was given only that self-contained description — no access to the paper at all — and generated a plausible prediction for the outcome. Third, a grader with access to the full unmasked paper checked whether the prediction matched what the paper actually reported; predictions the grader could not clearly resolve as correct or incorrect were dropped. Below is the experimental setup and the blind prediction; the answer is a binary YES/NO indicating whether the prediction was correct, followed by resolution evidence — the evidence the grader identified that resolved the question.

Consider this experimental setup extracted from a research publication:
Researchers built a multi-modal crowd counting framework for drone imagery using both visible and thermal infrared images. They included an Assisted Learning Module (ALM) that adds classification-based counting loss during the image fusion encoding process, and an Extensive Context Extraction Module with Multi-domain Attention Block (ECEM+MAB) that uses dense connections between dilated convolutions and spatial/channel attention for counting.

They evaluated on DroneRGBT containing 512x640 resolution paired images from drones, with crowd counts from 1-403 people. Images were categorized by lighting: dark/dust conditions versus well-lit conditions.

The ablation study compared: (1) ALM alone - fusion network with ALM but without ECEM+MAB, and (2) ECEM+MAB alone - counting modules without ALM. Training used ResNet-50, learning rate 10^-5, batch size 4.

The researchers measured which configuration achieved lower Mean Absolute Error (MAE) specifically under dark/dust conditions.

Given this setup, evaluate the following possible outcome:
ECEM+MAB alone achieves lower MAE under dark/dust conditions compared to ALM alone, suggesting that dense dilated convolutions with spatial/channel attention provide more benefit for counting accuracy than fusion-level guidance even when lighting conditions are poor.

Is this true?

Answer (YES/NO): NO